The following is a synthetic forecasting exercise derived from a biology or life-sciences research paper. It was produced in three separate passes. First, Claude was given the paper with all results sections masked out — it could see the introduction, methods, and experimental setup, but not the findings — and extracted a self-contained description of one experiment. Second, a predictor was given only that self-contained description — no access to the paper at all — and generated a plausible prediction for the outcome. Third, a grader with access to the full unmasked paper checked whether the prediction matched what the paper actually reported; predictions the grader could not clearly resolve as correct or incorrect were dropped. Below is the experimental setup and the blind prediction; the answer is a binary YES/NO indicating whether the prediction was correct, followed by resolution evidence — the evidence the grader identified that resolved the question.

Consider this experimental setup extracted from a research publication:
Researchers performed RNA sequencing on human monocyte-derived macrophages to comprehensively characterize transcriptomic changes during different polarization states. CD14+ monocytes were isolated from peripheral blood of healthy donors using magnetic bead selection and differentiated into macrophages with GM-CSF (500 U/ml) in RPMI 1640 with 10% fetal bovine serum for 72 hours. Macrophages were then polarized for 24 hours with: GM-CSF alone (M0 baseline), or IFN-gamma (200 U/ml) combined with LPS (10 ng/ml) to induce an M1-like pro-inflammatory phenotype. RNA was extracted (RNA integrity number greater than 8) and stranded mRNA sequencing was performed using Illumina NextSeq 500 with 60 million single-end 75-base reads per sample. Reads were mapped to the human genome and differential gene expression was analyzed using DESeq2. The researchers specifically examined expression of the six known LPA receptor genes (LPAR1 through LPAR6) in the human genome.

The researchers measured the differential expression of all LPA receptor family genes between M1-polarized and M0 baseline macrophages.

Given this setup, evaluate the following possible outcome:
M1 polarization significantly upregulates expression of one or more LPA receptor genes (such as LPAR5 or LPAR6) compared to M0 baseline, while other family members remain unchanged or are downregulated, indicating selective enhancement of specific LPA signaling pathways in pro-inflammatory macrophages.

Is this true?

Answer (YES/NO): NO